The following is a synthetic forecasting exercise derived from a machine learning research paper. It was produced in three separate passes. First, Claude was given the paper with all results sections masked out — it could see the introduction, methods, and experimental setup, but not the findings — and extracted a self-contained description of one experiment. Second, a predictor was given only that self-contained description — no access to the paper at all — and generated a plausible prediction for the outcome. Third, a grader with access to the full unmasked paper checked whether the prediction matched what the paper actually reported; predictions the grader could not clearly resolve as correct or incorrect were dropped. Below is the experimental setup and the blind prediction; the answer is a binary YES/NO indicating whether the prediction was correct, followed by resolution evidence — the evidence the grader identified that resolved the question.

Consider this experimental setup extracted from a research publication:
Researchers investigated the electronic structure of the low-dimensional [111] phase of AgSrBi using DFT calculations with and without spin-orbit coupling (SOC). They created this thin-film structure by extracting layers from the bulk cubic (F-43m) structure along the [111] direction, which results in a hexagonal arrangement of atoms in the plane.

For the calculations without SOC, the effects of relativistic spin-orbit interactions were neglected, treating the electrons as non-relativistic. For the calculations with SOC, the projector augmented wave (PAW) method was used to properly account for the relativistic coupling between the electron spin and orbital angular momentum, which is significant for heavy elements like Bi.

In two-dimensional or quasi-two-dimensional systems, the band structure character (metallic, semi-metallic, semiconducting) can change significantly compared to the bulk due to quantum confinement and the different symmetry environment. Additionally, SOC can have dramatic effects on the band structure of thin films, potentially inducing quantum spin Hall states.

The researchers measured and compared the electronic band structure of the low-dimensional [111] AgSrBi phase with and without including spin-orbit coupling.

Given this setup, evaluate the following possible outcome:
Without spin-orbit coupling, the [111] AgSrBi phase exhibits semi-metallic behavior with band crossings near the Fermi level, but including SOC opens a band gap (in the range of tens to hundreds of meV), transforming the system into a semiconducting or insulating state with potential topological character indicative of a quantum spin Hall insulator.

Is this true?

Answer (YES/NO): NO